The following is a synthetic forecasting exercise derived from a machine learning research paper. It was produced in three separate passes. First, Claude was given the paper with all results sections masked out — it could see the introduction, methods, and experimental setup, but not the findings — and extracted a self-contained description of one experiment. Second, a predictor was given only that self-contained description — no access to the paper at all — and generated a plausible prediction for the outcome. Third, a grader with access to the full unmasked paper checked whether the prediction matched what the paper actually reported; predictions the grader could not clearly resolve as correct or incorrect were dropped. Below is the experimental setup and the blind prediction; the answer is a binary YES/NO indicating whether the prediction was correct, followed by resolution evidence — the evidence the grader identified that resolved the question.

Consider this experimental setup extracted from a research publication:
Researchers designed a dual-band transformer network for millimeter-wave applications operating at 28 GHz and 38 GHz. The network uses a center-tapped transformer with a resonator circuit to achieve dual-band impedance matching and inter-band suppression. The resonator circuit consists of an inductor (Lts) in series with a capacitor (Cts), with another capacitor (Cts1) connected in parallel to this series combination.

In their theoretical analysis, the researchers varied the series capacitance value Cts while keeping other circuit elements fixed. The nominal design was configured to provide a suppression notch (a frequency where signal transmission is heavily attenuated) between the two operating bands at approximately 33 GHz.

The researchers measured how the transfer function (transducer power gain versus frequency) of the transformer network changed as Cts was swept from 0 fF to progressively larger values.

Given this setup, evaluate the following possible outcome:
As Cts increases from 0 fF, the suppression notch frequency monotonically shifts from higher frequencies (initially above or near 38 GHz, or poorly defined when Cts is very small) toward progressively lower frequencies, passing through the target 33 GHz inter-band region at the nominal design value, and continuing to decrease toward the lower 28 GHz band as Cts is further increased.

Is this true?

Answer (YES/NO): YES